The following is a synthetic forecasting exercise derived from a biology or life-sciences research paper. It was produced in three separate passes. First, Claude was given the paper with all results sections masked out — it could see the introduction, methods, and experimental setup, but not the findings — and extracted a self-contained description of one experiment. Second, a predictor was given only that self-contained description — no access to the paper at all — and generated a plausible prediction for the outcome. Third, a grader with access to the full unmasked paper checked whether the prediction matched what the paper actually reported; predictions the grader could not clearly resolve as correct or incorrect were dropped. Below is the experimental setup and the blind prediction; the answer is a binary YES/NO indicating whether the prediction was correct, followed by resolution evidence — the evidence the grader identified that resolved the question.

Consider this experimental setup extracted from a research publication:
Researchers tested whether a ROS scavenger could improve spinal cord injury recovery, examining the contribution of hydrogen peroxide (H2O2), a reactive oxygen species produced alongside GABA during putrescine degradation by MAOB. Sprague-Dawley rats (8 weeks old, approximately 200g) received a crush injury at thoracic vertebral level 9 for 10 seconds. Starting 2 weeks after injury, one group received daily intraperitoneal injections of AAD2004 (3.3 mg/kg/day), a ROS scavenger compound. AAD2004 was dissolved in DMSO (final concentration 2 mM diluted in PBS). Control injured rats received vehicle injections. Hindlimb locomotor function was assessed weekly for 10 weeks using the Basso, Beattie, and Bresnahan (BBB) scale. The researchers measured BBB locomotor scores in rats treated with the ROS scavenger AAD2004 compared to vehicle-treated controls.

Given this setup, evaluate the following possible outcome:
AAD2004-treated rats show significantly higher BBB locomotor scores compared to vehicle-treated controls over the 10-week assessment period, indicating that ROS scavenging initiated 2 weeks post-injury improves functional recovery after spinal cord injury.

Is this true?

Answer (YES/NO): NO